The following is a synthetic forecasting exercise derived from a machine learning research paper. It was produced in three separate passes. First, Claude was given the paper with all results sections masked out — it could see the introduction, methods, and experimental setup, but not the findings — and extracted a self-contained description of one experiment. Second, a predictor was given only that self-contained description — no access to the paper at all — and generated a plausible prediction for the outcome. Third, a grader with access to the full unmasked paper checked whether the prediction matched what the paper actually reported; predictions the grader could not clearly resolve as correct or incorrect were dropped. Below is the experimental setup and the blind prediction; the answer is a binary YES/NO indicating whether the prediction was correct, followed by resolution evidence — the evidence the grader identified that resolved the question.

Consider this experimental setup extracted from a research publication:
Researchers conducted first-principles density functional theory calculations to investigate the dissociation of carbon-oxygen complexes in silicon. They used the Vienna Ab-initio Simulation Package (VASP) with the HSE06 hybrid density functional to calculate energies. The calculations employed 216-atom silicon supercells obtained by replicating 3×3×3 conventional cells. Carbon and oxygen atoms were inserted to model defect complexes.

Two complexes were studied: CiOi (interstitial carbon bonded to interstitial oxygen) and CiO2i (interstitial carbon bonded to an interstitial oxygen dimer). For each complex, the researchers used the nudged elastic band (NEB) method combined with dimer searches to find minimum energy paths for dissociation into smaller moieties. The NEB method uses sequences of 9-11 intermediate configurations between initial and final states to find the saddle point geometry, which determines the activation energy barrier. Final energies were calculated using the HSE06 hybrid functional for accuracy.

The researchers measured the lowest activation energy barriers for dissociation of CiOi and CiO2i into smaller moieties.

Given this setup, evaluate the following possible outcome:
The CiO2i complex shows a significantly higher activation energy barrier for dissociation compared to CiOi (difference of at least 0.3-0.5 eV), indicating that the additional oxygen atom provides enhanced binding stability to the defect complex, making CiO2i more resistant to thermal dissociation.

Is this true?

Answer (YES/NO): YES